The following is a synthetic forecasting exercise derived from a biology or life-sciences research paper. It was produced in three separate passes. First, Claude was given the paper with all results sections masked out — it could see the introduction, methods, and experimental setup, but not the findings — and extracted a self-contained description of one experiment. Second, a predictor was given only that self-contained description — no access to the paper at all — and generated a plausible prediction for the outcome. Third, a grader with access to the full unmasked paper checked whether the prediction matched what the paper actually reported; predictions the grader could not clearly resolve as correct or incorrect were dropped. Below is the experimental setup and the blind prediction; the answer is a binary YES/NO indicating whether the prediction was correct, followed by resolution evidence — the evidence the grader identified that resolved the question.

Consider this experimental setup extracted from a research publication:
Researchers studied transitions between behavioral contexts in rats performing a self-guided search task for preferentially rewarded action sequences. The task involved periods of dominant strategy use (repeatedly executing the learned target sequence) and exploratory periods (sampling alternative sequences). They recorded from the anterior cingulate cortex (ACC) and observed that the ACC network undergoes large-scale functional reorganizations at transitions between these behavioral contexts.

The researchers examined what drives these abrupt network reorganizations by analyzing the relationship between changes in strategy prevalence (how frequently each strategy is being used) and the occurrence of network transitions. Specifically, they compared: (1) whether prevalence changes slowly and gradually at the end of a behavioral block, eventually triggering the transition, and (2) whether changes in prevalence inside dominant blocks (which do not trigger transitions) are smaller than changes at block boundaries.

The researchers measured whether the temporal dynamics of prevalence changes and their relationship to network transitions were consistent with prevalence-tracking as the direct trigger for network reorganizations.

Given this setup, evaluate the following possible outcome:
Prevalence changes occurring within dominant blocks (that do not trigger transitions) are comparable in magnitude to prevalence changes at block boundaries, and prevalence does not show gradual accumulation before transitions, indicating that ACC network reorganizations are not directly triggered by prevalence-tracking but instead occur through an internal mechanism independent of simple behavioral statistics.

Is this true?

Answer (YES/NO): YES